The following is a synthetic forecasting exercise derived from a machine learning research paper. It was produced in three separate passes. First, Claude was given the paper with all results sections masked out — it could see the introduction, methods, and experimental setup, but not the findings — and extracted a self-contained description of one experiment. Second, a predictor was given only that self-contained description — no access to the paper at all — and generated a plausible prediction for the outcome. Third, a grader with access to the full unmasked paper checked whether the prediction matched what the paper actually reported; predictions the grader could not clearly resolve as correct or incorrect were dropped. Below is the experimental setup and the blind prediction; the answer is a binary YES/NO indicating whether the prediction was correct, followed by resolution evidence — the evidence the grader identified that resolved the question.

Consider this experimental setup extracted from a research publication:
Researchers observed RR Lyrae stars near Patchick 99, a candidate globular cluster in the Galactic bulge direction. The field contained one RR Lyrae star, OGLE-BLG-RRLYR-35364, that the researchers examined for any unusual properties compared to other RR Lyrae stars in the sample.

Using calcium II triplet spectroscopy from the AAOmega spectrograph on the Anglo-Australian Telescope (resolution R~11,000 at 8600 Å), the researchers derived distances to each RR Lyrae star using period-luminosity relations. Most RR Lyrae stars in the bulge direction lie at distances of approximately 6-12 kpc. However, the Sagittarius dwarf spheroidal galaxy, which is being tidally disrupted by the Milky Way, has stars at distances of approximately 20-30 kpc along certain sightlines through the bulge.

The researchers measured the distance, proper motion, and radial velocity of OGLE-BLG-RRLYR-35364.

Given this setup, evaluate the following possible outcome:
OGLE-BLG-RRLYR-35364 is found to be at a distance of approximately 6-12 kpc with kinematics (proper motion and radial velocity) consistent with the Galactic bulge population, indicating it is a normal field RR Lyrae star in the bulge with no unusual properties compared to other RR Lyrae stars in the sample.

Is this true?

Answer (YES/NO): NO